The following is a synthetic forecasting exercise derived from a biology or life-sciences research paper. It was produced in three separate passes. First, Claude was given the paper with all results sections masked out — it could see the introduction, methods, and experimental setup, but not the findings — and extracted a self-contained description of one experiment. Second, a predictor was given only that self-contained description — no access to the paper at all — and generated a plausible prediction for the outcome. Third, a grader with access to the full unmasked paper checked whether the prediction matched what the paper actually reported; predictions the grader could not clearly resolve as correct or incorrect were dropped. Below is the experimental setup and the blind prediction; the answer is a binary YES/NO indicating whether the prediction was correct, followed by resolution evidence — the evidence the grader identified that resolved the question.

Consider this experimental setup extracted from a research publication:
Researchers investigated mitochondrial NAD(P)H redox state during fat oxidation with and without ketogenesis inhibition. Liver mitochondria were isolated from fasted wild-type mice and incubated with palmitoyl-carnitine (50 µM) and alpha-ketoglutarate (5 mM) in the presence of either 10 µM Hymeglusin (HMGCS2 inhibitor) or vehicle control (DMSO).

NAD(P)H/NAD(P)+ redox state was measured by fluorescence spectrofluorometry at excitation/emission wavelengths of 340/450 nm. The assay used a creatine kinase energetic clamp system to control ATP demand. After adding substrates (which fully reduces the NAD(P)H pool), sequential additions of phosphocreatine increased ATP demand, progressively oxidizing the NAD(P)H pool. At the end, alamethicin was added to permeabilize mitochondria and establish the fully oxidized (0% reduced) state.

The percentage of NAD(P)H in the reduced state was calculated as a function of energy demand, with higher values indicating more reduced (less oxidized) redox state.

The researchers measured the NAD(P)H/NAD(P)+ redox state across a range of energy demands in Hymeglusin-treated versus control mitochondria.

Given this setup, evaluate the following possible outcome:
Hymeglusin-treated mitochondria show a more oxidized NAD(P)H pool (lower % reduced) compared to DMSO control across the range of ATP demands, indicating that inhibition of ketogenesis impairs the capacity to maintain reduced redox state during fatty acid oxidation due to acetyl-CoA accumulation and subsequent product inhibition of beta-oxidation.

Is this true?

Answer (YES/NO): NO